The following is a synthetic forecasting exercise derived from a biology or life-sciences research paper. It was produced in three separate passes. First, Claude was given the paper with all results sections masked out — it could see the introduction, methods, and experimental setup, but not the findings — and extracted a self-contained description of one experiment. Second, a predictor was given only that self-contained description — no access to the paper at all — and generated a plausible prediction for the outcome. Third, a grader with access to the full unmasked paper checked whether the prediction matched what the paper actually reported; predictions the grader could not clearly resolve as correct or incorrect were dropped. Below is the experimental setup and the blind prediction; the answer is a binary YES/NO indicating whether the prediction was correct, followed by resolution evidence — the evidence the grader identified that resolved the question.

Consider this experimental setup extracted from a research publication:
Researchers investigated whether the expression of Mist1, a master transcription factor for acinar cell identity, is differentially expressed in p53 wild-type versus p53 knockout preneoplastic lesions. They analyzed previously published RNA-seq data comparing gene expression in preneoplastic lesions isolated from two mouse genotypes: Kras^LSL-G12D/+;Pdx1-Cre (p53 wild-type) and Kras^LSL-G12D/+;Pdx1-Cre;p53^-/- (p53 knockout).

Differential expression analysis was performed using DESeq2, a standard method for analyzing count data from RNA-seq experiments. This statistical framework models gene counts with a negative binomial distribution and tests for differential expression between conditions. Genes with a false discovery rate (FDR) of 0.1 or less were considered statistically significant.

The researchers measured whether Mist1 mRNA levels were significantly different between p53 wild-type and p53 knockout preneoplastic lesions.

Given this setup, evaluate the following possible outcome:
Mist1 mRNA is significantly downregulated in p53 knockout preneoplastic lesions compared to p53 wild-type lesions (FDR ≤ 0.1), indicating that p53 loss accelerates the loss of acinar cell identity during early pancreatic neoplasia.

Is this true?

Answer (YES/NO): YES